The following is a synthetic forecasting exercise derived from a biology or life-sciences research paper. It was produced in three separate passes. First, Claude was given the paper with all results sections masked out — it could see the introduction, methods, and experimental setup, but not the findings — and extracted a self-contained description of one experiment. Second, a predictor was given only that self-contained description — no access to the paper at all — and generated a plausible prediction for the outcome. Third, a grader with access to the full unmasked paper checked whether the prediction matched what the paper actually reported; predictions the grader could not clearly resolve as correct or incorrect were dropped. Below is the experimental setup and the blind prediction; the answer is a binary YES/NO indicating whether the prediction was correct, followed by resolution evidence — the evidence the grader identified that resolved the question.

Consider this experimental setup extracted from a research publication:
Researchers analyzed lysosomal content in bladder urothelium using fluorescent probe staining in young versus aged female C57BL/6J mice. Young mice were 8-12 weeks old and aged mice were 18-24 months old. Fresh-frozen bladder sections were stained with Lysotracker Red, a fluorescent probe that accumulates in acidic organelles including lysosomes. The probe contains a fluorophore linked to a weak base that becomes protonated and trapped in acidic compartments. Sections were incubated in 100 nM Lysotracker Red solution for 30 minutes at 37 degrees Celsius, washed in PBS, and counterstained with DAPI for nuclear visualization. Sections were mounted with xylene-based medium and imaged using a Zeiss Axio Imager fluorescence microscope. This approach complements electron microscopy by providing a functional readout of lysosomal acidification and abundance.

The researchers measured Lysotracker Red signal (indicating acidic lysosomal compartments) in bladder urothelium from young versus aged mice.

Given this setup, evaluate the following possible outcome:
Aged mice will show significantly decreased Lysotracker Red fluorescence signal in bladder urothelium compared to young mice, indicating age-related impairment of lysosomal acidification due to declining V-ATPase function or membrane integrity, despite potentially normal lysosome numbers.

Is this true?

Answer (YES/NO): NO